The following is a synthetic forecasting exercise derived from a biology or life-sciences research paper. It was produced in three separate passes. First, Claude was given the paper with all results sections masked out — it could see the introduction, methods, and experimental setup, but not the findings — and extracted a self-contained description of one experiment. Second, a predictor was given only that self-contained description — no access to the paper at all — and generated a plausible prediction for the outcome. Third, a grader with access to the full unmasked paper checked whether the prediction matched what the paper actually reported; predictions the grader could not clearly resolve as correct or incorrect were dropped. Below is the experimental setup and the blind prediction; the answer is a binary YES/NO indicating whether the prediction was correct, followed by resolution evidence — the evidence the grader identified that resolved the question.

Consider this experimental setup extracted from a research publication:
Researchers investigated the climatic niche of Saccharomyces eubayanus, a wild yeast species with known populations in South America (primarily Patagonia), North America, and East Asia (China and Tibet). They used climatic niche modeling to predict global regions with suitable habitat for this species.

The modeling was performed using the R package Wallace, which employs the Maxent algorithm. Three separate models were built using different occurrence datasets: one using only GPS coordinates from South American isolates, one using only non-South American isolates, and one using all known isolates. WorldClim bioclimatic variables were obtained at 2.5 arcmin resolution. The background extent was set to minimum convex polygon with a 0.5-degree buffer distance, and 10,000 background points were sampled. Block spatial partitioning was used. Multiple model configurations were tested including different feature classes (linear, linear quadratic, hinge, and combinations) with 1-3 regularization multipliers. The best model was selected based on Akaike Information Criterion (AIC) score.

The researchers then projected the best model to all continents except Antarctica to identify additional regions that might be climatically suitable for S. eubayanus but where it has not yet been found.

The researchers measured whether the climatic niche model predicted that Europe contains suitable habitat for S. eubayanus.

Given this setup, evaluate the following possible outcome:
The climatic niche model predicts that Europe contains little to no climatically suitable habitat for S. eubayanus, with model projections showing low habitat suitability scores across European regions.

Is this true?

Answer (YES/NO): NO